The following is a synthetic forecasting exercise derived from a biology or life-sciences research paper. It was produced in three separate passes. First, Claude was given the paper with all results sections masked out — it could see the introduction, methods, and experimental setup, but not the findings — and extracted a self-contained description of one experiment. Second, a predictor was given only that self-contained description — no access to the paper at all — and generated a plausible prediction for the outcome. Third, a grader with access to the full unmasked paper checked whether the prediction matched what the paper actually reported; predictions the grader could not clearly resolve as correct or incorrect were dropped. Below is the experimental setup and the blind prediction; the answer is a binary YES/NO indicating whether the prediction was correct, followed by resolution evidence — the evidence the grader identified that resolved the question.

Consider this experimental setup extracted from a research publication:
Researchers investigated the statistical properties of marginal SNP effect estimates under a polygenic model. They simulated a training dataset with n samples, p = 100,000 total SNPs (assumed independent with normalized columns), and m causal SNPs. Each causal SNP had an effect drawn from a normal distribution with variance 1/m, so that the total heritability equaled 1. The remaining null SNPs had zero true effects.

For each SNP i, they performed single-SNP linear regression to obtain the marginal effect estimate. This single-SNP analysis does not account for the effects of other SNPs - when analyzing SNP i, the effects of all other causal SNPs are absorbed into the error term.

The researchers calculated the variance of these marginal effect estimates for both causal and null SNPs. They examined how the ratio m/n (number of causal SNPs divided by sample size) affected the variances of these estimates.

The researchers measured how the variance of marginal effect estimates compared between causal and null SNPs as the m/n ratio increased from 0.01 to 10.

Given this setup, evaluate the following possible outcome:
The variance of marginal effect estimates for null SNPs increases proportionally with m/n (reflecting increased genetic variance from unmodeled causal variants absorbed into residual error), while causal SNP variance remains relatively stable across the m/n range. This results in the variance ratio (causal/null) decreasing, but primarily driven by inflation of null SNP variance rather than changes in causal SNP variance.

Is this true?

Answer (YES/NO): NO